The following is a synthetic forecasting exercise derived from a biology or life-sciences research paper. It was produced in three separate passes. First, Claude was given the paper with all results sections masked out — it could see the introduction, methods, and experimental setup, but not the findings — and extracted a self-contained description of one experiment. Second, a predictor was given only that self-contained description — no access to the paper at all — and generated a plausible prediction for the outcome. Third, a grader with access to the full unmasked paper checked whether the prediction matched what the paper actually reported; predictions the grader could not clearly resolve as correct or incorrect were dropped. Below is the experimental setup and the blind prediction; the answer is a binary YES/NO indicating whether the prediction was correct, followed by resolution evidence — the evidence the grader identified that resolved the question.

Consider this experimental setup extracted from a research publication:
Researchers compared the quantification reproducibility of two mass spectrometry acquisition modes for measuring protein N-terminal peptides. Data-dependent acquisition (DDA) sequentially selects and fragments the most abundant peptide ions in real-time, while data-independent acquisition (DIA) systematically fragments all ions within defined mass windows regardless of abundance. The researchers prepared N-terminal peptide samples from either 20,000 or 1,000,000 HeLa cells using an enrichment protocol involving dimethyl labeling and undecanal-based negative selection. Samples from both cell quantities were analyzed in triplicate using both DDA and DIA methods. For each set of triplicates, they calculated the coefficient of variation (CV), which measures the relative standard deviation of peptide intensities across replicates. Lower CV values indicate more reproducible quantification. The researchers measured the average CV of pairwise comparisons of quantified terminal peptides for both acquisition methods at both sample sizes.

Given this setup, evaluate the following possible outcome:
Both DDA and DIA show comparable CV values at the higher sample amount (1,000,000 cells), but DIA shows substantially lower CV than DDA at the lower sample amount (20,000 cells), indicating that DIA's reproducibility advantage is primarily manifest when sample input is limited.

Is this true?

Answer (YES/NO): NO